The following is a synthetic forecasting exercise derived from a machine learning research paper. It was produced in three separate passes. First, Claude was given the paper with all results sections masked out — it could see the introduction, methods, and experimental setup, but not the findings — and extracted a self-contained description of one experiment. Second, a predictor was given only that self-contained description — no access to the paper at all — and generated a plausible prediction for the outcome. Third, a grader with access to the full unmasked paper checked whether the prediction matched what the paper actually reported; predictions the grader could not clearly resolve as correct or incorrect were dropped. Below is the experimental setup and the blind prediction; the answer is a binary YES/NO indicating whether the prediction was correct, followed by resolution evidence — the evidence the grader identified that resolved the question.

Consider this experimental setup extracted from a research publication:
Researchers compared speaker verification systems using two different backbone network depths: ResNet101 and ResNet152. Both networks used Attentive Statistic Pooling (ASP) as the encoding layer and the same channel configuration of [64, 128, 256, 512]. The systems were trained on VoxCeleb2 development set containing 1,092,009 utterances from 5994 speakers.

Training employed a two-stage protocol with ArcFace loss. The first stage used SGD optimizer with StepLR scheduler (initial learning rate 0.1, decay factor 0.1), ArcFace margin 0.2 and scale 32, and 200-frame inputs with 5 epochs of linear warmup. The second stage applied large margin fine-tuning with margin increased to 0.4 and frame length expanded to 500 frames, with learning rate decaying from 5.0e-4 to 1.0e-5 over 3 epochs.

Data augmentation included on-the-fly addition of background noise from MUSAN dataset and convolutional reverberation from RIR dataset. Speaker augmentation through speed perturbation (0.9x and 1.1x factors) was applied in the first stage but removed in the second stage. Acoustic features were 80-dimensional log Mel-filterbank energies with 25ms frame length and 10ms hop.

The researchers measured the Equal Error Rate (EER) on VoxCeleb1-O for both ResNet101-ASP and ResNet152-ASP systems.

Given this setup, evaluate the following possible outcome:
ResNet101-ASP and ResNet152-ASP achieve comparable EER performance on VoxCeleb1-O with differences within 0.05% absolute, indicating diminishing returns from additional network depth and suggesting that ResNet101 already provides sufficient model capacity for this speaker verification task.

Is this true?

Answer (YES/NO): YES